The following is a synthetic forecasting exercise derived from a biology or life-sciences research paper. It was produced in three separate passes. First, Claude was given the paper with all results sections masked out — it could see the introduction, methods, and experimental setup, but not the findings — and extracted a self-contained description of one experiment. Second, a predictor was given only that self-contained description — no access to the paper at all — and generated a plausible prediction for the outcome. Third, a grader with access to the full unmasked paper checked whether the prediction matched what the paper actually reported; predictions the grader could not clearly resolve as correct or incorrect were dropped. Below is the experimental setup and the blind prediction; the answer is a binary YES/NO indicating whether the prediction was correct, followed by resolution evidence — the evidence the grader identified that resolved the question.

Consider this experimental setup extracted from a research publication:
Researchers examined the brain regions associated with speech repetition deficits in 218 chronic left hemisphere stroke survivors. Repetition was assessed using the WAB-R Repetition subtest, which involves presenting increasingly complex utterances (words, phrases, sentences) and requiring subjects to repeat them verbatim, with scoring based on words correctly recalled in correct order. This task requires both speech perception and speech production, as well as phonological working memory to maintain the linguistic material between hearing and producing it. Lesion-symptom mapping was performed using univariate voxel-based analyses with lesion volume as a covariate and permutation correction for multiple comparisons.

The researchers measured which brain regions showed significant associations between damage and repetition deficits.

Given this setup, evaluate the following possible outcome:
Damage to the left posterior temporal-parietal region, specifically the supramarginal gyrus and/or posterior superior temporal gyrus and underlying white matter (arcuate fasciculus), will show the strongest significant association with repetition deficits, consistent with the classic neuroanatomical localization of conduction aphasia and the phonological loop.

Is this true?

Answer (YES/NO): YES